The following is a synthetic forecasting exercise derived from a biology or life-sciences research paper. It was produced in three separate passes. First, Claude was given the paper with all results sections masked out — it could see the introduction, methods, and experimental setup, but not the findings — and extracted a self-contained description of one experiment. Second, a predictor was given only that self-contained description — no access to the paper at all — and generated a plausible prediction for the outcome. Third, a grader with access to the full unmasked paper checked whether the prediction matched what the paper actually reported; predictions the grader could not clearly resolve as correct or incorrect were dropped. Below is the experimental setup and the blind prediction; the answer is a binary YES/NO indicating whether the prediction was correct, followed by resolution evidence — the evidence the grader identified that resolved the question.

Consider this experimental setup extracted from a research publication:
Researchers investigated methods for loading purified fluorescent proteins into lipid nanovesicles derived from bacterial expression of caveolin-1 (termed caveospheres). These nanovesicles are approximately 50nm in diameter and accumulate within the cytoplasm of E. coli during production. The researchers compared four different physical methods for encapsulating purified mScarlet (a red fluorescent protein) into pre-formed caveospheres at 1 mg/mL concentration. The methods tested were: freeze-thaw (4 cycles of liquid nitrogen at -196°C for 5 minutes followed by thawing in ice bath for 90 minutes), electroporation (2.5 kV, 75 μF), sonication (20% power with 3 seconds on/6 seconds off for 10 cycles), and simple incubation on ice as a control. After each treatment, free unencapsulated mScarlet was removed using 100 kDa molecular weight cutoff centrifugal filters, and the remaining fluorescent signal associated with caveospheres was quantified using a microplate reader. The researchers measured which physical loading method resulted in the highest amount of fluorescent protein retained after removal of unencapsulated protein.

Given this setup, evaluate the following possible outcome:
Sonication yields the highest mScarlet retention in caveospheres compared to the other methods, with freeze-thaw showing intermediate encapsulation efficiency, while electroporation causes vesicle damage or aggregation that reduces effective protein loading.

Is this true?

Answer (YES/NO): NO